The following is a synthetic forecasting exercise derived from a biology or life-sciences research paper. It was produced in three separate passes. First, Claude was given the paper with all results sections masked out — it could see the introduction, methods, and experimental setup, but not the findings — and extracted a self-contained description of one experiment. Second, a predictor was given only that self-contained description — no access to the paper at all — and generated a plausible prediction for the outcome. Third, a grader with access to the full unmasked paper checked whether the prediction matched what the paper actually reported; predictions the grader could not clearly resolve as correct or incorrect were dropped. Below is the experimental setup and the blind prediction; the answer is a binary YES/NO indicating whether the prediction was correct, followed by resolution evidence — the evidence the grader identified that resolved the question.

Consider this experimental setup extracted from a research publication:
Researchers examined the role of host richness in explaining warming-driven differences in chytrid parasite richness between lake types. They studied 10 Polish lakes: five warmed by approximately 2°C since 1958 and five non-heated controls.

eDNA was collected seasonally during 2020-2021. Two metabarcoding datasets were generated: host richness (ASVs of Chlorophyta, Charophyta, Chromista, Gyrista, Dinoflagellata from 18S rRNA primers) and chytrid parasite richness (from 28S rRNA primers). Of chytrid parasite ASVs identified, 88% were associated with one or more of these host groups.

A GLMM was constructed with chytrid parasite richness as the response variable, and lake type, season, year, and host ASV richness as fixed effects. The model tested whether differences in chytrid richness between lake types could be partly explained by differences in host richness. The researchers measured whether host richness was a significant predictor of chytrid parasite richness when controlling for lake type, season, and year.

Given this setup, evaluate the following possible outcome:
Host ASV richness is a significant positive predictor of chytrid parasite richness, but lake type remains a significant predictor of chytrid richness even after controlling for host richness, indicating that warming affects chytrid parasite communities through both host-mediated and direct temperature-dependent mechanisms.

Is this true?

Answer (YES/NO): YES